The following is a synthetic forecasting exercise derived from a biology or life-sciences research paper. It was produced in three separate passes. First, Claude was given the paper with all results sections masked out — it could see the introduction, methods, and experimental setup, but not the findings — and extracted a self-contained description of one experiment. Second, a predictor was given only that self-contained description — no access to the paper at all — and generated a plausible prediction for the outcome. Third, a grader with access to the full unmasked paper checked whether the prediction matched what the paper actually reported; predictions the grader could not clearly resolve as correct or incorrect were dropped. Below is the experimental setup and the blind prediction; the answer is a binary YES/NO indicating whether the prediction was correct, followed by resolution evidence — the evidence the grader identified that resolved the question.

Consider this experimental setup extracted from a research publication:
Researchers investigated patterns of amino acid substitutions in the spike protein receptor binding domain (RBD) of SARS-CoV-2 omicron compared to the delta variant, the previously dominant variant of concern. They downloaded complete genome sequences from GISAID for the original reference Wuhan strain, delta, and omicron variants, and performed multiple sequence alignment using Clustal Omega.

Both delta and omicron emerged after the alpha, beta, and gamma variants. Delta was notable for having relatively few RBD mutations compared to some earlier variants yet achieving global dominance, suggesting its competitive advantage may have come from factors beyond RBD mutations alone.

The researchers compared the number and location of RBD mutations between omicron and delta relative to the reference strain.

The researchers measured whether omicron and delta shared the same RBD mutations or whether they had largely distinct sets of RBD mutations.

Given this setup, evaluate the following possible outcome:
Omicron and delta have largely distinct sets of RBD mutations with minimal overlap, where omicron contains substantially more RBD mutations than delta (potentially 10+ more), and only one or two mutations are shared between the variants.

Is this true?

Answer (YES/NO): YES